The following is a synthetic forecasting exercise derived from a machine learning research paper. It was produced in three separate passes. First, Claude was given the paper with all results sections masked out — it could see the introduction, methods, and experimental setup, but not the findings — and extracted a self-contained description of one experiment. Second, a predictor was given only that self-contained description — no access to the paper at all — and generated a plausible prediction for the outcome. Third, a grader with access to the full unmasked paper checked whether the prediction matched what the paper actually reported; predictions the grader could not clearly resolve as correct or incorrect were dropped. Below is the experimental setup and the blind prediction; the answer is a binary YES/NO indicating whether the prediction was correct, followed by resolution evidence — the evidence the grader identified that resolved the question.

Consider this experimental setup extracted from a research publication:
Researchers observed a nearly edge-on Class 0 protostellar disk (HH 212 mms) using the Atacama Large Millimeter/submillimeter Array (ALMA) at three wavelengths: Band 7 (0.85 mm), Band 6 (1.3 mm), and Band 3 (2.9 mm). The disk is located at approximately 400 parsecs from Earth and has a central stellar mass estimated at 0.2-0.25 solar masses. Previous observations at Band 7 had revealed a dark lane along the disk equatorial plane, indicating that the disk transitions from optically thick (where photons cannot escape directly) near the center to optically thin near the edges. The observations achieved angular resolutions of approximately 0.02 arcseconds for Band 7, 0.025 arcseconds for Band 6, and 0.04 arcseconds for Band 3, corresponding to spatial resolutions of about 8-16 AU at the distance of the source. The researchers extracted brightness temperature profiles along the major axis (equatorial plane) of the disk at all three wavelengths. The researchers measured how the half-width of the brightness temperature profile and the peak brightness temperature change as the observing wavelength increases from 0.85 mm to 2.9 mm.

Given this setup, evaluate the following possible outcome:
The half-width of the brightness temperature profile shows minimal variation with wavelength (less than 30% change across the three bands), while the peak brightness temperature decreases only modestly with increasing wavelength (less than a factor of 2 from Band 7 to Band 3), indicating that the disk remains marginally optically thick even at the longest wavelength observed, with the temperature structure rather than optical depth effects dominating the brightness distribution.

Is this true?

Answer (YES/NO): NO